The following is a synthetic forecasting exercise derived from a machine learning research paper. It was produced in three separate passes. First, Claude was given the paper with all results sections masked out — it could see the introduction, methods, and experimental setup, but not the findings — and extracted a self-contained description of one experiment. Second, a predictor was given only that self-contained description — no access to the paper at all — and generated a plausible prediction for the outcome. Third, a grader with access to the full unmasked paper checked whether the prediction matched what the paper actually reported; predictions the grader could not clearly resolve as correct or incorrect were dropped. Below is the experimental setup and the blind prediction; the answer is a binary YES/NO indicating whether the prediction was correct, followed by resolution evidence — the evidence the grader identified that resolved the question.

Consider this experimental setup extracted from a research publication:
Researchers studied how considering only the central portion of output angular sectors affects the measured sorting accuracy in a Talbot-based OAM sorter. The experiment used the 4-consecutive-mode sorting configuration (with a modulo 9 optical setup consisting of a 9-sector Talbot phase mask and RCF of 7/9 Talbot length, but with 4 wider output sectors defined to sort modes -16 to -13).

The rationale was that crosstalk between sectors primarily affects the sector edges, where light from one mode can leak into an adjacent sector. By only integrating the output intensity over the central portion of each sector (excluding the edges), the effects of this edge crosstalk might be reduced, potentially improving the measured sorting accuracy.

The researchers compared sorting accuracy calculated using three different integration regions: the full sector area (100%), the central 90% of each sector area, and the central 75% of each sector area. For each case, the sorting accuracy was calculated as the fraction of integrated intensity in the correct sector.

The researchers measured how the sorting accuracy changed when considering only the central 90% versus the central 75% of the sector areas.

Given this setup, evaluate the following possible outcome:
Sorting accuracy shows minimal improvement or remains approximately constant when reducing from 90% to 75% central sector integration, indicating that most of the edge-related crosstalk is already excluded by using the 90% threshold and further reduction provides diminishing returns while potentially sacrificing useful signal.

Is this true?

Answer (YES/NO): NO